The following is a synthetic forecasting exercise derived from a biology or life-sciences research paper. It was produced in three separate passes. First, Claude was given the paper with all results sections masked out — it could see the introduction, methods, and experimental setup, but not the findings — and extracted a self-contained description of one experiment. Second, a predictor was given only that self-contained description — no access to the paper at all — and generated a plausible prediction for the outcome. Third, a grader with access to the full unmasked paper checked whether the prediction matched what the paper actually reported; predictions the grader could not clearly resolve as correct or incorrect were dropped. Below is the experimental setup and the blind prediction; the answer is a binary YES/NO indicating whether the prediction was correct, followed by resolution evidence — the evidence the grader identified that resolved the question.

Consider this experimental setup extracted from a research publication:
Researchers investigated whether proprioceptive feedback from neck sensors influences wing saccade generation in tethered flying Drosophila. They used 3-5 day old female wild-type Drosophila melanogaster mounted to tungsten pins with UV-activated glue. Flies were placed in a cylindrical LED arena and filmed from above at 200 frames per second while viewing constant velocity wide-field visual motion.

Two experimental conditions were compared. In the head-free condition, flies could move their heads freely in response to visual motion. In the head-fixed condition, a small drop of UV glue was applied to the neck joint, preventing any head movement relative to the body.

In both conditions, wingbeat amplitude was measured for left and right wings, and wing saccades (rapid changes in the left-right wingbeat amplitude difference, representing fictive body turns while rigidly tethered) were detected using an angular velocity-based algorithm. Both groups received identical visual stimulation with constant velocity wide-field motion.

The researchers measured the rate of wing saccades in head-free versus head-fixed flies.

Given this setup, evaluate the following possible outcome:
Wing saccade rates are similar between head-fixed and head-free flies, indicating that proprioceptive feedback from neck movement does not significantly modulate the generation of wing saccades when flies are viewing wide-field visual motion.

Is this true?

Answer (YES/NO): NO